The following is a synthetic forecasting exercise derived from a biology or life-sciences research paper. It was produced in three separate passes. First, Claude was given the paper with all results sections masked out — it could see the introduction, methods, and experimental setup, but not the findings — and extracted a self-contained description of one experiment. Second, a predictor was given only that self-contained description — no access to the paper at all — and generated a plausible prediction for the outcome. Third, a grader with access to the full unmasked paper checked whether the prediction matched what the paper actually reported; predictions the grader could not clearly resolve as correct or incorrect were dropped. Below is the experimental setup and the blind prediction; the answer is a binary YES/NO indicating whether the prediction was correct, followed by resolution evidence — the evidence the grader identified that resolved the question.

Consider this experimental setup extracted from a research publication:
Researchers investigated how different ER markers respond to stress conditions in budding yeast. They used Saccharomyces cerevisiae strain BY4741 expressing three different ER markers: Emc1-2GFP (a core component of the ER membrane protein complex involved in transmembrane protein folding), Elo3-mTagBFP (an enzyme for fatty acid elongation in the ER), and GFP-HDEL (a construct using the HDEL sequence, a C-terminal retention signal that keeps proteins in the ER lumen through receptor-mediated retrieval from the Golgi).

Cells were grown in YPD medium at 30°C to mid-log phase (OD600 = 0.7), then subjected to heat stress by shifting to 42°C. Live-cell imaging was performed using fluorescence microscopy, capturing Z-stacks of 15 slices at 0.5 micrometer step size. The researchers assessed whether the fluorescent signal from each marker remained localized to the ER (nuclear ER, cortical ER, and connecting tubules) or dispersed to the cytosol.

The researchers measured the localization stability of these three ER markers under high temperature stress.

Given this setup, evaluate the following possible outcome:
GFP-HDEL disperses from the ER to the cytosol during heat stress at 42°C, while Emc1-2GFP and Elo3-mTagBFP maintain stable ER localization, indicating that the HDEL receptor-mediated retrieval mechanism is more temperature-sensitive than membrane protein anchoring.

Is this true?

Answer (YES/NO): YES